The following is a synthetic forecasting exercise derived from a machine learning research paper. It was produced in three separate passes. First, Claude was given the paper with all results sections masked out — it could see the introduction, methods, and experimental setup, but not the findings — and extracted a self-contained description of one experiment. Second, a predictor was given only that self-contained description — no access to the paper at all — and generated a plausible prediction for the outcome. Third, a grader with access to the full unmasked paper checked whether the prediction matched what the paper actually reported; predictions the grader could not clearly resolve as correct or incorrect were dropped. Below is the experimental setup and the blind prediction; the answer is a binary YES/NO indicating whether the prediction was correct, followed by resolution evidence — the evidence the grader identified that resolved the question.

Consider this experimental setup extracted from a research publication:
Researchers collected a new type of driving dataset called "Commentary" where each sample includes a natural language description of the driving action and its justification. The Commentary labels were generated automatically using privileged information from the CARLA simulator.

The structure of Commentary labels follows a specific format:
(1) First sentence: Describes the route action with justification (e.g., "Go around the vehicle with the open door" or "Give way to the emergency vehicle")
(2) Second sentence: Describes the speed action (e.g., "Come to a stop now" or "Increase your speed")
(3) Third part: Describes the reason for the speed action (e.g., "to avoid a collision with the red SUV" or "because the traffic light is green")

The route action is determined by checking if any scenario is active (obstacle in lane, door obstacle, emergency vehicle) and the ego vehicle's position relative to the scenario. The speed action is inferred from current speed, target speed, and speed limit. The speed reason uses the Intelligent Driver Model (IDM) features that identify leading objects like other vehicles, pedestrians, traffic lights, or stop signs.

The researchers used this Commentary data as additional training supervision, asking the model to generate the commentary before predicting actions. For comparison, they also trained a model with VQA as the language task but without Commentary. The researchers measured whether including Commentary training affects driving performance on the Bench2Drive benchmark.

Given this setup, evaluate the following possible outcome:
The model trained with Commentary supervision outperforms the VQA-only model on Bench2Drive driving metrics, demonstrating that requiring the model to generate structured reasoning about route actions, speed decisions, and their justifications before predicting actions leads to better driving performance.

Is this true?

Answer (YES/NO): NO